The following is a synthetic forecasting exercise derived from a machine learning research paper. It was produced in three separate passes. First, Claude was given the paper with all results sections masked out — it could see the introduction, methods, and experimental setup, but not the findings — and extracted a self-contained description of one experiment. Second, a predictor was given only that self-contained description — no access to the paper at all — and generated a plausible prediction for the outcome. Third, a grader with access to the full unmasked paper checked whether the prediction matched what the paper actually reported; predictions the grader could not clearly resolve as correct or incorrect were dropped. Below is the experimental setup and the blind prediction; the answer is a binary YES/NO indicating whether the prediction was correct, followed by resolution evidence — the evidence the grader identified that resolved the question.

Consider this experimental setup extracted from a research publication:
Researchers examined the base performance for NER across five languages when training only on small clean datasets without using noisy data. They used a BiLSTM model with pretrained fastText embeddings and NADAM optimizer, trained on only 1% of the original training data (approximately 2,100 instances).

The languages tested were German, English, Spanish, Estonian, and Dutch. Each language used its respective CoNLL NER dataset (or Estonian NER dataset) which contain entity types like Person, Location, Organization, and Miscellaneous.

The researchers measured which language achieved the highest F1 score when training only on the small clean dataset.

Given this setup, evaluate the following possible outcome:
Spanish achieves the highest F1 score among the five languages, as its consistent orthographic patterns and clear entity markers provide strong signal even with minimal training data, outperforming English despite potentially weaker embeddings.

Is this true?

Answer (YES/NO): YES